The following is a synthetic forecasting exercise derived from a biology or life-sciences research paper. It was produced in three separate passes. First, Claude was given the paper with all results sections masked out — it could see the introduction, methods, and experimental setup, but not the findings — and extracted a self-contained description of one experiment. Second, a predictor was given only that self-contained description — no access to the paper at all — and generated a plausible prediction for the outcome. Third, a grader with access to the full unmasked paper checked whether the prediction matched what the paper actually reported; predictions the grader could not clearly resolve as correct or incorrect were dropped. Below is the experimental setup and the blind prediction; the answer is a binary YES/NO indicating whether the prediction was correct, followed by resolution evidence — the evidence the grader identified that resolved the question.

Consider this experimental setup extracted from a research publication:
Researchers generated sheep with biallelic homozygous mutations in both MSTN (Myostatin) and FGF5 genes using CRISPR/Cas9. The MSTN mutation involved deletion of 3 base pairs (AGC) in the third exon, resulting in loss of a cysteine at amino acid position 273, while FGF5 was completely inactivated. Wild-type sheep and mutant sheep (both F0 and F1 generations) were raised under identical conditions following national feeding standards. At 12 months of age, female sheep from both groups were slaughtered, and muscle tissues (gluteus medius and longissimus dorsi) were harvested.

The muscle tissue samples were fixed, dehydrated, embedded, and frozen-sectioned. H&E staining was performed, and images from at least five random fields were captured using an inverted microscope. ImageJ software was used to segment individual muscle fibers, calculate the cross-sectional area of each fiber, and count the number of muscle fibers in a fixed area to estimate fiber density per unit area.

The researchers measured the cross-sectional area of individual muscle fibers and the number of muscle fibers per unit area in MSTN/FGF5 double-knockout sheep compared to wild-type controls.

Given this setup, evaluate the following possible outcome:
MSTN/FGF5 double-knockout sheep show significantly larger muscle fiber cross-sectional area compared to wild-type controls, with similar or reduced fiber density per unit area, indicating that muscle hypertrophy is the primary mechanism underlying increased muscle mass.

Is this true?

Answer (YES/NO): NO